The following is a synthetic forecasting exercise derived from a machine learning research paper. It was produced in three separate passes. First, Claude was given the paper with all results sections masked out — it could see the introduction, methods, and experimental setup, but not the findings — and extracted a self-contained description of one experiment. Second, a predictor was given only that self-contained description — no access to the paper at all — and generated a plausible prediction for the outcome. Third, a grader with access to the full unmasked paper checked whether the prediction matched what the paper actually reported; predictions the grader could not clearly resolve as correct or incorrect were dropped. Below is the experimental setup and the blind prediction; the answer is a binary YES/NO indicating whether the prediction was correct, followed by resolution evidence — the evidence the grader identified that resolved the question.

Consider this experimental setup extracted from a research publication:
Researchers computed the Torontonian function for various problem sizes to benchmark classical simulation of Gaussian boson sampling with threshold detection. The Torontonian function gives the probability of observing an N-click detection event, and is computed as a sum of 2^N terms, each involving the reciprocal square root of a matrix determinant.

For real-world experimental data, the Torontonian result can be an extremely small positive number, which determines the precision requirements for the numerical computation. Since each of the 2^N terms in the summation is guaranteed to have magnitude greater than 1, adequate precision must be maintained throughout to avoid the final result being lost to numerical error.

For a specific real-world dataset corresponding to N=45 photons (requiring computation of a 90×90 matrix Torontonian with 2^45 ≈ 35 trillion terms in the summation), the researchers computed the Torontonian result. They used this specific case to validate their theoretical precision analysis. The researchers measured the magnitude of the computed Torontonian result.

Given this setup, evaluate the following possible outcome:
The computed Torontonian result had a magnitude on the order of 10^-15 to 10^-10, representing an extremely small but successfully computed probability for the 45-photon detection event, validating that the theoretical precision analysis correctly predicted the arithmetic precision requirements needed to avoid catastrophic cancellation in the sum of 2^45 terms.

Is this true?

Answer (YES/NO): NO